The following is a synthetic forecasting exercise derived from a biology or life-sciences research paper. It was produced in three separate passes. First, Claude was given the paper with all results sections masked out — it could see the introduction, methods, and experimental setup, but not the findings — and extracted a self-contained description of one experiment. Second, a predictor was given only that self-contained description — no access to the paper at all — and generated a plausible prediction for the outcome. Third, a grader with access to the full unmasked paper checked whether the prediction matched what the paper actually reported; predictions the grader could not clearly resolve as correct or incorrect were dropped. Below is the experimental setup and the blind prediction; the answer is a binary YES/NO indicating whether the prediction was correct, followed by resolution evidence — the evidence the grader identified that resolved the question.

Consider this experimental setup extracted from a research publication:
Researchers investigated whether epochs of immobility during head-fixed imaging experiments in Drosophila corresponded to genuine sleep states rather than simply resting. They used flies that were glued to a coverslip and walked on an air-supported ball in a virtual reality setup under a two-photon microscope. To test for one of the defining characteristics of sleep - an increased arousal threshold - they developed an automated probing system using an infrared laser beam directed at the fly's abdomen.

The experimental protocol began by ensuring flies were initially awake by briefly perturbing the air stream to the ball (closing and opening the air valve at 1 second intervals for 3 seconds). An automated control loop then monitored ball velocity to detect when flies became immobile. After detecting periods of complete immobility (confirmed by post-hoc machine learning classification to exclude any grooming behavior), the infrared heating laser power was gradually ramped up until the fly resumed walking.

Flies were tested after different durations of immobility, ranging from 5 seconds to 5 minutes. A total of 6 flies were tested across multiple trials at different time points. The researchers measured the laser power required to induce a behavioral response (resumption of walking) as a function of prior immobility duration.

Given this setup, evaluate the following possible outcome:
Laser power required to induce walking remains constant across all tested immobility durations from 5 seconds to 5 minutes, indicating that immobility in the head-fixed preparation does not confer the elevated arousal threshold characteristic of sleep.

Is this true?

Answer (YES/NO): NO